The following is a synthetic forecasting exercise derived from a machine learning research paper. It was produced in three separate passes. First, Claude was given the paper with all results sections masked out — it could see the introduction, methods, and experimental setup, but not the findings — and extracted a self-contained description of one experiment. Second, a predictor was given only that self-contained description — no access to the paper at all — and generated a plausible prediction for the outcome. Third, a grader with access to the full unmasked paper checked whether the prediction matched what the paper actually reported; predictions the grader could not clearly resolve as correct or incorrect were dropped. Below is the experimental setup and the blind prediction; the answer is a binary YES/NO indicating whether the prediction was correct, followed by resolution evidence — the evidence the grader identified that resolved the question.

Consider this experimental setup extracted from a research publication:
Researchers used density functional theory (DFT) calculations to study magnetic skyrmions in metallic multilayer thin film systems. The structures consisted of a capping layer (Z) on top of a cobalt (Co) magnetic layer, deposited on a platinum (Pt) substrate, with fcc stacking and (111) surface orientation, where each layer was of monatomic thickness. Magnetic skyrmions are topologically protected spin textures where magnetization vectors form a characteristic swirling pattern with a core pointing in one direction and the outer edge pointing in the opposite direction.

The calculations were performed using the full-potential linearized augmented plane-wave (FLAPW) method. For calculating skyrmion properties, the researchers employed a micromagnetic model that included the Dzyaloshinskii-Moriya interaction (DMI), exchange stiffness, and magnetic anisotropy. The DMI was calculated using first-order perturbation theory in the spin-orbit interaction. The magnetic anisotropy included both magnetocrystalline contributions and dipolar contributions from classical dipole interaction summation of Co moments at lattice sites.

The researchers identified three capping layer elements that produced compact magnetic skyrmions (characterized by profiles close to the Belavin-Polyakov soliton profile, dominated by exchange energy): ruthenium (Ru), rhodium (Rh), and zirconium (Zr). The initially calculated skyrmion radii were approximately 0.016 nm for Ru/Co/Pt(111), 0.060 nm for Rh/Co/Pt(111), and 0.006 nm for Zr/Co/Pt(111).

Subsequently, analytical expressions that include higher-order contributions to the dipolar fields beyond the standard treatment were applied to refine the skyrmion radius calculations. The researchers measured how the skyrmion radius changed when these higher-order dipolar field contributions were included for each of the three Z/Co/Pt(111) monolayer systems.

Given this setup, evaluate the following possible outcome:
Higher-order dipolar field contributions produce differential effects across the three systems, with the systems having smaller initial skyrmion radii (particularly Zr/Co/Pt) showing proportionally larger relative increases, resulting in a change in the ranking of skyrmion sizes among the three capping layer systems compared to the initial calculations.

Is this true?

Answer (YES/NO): NO